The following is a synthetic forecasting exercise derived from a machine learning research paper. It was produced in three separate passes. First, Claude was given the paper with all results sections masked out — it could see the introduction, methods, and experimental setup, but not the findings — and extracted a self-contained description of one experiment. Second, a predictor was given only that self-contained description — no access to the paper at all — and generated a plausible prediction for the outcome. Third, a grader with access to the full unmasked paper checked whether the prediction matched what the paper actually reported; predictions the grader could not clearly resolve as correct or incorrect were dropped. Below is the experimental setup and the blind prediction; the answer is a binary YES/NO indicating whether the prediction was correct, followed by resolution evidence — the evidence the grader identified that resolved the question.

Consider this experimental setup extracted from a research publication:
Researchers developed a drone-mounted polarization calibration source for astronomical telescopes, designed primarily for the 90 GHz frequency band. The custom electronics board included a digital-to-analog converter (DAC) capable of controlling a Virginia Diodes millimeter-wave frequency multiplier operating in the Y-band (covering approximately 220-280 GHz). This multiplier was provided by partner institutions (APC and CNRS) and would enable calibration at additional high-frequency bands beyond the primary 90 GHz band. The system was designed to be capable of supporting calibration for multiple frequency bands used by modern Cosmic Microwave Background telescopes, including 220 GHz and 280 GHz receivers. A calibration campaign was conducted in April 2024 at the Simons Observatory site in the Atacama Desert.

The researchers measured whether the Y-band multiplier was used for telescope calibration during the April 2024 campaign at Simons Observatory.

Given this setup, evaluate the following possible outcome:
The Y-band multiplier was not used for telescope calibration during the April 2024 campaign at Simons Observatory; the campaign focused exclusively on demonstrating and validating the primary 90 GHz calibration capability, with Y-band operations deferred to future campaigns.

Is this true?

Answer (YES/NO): YES